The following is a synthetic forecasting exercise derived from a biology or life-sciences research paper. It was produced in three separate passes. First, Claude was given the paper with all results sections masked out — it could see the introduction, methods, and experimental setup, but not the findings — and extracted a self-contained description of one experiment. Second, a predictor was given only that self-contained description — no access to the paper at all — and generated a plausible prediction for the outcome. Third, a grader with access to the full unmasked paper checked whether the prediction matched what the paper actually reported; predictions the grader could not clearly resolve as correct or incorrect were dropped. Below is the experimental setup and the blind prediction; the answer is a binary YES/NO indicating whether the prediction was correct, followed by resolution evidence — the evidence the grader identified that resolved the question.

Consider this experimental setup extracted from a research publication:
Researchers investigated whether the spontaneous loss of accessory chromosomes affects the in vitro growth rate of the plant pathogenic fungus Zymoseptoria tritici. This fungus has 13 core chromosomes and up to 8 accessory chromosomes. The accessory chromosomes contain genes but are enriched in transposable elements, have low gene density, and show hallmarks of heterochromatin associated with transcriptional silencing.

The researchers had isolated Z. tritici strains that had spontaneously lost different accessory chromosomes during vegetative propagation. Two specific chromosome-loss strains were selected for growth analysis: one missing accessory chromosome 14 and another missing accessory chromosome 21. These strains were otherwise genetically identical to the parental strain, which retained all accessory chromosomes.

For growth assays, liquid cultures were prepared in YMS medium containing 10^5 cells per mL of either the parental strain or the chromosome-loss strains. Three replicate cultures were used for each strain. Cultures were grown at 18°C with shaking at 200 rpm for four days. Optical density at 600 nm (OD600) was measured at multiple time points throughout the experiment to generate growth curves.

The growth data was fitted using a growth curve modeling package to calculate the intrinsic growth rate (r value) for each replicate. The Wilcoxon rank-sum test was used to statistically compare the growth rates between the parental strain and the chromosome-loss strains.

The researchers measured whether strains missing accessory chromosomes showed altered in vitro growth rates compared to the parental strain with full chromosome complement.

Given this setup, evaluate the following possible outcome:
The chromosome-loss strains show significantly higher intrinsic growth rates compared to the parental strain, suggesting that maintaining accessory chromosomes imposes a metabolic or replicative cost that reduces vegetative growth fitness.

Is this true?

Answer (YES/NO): NO